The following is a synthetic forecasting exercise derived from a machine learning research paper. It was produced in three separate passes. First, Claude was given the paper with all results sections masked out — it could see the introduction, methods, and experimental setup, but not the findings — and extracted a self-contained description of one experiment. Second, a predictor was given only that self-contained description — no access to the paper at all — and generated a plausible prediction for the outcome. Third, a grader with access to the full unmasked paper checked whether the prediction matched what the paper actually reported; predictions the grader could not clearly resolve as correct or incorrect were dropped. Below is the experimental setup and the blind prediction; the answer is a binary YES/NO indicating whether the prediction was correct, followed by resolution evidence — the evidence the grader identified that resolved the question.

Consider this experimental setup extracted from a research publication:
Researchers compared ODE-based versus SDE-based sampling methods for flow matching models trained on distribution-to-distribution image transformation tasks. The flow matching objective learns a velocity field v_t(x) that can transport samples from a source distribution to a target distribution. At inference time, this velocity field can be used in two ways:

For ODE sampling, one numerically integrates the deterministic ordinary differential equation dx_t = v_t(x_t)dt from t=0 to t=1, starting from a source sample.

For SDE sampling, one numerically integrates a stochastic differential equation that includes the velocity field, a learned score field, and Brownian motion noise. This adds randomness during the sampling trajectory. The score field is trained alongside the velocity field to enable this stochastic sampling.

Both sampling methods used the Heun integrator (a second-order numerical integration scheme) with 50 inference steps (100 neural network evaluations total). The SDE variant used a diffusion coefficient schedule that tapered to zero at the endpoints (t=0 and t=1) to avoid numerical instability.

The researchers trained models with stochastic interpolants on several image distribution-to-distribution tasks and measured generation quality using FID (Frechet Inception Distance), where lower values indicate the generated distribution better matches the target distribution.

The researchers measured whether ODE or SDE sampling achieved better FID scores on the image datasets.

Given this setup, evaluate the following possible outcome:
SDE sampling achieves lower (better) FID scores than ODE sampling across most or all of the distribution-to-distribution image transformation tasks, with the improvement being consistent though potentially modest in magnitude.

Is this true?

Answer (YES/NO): NO